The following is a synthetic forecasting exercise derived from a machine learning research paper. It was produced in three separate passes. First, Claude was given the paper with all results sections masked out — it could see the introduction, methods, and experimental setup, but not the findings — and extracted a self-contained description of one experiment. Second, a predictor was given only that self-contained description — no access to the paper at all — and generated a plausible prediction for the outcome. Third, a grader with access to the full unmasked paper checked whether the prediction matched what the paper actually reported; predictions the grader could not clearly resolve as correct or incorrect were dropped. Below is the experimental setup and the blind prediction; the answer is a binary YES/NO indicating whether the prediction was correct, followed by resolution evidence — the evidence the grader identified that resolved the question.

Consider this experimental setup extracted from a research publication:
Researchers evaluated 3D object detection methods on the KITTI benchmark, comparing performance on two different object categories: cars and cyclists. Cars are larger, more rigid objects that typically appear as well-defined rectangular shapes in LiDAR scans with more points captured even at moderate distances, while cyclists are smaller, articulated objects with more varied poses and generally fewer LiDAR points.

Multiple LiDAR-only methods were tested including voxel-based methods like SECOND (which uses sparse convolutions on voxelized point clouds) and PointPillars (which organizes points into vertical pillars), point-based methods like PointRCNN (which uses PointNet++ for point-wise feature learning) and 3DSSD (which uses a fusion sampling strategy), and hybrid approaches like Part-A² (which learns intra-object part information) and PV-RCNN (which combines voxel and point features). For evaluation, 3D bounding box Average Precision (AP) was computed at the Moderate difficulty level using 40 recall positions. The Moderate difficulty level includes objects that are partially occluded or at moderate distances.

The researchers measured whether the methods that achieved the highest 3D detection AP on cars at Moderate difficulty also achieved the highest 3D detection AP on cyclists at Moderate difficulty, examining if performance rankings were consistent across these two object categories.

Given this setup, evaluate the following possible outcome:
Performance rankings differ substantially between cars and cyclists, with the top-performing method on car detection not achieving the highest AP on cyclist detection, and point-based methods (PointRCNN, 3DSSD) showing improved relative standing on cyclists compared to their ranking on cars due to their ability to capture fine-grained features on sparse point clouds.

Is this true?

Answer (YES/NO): NO